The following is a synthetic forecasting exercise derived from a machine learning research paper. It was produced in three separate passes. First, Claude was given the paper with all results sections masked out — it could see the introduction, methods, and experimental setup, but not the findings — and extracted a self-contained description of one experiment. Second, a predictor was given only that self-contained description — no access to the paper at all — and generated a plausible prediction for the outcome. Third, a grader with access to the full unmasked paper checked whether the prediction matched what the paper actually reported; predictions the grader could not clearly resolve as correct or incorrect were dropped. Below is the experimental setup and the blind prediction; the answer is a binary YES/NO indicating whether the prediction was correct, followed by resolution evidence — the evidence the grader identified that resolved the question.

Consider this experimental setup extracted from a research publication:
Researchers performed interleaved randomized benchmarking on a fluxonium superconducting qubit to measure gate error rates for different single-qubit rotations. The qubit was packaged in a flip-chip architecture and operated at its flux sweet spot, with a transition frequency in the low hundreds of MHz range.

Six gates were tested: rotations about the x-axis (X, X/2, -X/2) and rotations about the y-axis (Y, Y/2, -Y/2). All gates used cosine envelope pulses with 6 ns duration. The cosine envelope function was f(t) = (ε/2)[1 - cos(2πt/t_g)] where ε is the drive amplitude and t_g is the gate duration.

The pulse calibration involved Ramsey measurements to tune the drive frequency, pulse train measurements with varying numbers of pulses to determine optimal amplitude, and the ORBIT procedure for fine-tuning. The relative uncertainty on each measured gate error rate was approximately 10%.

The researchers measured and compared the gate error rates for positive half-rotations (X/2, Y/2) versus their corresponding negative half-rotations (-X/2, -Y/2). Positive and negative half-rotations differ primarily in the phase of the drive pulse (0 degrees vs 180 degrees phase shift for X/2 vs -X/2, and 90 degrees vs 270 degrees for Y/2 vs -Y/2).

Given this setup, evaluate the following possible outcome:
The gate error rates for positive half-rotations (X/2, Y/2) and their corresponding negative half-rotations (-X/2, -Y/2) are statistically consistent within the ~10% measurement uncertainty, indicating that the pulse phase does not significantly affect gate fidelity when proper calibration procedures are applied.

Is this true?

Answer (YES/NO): NO